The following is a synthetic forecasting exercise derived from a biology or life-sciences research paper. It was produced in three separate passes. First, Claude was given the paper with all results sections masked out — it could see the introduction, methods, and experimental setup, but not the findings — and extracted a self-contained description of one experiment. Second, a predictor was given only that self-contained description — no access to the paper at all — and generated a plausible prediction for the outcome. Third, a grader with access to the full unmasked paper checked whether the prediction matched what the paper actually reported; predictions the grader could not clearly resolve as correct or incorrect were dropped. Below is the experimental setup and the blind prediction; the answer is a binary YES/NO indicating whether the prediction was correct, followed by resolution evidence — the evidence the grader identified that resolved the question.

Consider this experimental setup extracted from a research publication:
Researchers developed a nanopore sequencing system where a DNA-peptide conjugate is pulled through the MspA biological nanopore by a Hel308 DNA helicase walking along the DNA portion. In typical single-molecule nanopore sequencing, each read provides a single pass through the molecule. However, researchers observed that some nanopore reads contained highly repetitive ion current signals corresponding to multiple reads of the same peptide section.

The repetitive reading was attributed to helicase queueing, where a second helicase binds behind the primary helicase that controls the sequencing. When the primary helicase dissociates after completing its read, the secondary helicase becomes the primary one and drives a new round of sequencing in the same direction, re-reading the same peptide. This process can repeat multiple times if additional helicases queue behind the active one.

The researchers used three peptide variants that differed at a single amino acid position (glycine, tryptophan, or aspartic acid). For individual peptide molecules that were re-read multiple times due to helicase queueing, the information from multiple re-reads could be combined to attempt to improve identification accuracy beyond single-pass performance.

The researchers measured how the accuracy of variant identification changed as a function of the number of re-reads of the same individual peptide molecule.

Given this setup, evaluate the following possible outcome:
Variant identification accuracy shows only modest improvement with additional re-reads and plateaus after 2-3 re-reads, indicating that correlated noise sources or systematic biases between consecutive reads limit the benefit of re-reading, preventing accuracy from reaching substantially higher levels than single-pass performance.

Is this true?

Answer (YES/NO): NO